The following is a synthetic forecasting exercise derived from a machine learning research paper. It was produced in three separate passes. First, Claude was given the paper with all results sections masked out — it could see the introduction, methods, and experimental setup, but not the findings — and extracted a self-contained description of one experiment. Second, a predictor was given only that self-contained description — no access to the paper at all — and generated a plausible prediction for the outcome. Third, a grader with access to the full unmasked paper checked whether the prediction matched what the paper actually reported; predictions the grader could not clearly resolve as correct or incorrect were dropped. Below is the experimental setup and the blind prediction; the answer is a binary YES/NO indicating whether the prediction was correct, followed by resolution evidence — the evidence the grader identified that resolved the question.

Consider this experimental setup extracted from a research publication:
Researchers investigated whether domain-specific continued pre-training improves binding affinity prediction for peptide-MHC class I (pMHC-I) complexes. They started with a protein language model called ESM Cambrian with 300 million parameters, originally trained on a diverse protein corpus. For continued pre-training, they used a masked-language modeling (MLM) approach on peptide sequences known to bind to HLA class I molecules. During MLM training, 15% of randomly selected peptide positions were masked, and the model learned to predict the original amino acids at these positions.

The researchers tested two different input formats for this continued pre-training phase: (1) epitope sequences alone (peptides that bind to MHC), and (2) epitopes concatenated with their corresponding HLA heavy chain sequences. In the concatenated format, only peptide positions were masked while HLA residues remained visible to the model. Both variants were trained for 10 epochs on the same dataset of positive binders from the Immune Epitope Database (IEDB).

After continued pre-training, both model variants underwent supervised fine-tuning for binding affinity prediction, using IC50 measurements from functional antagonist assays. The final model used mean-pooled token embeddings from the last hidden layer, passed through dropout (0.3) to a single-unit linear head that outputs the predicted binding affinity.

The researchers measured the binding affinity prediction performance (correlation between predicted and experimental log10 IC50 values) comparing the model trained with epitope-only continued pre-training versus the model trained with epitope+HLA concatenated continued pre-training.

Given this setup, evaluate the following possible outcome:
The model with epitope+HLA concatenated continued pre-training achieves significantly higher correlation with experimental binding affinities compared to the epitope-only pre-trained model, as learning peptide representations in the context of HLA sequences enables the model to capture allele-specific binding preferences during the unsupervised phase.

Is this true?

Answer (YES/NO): NO